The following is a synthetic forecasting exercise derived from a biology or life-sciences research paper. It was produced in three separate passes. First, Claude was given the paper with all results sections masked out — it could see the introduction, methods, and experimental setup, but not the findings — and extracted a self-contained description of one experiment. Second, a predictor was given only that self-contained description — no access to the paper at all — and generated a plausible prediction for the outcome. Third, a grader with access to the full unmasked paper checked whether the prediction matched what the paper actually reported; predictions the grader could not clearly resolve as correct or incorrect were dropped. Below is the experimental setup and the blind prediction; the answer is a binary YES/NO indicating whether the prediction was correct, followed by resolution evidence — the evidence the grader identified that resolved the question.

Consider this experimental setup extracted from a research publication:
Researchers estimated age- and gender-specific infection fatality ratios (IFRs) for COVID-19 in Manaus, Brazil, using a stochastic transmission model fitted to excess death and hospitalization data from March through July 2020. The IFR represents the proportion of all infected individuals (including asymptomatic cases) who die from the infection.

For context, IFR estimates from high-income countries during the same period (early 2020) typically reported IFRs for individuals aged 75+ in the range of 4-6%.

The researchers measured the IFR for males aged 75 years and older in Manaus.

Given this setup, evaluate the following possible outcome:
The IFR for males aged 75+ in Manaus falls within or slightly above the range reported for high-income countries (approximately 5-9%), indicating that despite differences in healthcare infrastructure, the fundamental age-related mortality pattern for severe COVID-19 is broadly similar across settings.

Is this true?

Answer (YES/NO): YES